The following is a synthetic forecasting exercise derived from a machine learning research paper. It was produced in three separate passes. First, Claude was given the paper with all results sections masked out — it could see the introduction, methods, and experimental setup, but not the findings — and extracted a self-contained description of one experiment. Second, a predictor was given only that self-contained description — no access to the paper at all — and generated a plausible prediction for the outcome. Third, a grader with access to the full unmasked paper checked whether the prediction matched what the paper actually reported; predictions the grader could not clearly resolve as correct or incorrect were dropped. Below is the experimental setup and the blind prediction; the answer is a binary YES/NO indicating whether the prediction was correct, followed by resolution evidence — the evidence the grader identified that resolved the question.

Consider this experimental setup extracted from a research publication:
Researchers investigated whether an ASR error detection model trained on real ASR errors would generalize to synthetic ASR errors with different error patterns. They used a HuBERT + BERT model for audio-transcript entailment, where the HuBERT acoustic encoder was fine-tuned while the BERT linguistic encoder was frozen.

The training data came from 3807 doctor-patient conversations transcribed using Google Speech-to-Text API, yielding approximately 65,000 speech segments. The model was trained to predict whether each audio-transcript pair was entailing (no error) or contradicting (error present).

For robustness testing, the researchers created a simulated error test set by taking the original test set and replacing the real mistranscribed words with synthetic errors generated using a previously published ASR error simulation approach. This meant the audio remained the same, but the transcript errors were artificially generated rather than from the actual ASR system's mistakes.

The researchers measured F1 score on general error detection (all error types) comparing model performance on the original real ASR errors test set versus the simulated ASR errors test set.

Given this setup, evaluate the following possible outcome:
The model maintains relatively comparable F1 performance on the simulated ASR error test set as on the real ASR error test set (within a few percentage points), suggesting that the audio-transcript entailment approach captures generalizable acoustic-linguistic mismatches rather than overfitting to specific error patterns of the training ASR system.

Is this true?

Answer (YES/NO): NO